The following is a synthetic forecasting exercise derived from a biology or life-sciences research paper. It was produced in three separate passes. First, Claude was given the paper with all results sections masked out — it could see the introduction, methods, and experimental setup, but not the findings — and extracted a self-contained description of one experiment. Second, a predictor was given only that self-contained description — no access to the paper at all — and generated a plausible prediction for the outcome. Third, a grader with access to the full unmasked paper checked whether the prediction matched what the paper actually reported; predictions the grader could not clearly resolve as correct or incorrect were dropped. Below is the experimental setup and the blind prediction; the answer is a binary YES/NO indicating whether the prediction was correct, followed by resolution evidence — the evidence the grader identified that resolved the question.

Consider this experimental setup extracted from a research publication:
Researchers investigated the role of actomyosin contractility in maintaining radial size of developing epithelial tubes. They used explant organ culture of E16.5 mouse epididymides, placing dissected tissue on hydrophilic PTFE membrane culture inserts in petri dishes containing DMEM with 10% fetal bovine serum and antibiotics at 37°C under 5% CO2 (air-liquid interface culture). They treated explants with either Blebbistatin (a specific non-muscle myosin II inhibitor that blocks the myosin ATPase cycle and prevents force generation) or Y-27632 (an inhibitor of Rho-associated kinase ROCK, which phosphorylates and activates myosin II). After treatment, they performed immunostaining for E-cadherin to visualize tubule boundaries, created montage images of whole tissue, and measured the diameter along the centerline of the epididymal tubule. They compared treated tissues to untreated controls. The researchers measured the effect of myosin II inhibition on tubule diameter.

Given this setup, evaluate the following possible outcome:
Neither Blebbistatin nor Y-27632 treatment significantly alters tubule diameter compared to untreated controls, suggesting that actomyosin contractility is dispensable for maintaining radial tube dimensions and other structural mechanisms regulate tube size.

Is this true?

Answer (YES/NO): NO